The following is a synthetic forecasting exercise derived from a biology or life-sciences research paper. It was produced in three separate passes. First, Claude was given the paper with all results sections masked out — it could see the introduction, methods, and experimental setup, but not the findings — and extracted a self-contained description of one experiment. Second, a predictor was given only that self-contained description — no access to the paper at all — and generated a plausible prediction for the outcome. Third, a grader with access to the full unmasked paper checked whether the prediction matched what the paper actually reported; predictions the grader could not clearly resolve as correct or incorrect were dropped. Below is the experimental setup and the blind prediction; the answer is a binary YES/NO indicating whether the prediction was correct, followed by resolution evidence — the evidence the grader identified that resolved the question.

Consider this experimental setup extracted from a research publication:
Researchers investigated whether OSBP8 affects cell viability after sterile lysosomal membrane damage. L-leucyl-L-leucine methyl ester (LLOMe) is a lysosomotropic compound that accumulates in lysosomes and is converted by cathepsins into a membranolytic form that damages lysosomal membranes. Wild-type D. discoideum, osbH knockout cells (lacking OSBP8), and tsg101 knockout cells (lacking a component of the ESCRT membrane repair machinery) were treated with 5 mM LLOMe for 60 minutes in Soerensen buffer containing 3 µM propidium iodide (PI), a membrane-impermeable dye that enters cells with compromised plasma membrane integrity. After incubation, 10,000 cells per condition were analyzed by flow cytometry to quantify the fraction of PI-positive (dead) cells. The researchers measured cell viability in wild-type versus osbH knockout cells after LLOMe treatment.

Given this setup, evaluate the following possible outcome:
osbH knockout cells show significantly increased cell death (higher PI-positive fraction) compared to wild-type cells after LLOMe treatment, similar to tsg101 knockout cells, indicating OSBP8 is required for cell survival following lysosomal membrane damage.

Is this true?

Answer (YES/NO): NO